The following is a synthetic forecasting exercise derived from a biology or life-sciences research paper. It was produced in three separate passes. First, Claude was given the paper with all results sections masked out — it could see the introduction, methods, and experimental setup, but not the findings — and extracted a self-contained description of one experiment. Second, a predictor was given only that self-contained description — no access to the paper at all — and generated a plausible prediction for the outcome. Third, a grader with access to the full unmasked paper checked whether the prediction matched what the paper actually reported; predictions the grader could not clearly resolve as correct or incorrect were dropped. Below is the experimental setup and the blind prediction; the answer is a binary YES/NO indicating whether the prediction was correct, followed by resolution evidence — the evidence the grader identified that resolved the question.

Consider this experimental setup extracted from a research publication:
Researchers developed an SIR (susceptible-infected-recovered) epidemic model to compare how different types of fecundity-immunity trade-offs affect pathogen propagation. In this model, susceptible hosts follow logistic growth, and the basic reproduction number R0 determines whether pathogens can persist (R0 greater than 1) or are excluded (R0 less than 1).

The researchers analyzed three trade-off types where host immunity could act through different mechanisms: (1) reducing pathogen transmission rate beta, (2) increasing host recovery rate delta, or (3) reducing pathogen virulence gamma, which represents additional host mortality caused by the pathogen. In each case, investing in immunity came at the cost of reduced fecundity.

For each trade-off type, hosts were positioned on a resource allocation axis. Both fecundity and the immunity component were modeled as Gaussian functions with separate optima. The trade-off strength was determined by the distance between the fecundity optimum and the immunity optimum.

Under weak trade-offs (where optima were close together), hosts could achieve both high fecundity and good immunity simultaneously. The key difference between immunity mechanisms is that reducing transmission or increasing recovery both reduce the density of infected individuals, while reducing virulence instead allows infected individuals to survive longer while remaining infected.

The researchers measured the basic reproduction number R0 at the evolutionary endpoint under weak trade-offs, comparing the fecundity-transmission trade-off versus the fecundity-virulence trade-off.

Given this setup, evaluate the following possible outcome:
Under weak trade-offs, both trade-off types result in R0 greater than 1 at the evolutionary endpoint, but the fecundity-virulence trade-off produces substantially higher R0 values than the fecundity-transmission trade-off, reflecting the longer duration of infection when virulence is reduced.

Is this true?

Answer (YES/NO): NO